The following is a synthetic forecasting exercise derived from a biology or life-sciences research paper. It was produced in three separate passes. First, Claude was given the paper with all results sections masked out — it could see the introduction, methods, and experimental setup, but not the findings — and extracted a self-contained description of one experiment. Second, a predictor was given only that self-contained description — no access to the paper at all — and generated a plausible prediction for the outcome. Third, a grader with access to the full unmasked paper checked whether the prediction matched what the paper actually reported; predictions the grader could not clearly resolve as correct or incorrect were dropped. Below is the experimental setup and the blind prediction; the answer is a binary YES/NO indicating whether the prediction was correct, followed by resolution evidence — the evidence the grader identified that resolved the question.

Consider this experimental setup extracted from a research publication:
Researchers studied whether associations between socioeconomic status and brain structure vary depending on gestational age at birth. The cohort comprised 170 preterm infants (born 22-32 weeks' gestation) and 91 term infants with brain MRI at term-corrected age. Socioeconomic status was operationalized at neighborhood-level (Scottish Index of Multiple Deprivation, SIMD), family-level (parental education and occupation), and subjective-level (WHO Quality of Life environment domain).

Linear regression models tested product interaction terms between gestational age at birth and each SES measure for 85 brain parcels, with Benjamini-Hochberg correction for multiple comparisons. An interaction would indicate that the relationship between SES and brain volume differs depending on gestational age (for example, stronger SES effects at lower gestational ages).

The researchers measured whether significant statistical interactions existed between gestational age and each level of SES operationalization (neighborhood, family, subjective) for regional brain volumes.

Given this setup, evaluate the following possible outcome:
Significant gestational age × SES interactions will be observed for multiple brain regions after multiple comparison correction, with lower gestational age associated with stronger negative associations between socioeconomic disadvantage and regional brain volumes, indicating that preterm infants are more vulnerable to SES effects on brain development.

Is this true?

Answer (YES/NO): NO